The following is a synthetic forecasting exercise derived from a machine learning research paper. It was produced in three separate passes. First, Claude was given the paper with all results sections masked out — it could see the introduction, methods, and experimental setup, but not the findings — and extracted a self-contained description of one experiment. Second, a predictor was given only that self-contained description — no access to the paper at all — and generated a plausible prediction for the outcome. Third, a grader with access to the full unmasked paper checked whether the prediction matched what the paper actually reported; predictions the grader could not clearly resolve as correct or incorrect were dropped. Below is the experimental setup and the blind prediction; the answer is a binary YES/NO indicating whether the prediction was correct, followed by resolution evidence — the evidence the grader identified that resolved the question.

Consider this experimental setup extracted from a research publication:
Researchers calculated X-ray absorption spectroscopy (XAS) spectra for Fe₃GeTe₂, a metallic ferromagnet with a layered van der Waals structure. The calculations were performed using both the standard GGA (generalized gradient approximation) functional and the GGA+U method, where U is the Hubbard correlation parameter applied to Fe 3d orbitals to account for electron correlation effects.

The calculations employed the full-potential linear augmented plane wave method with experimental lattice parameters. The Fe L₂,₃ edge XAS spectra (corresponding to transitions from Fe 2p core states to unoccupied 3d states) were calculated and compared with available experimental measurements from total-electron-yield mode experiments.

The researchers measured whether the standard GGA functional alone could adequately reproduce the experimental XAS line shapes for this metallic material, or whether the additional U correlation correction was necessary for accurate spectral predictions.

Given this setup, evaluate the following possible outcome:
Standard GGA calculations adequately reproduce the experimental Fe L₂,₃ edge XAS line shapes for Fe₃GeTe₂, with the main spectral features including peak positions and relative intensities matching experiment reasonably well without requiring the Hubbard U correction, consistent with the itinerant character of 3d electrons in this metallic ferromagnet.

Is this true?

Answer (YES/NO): YES